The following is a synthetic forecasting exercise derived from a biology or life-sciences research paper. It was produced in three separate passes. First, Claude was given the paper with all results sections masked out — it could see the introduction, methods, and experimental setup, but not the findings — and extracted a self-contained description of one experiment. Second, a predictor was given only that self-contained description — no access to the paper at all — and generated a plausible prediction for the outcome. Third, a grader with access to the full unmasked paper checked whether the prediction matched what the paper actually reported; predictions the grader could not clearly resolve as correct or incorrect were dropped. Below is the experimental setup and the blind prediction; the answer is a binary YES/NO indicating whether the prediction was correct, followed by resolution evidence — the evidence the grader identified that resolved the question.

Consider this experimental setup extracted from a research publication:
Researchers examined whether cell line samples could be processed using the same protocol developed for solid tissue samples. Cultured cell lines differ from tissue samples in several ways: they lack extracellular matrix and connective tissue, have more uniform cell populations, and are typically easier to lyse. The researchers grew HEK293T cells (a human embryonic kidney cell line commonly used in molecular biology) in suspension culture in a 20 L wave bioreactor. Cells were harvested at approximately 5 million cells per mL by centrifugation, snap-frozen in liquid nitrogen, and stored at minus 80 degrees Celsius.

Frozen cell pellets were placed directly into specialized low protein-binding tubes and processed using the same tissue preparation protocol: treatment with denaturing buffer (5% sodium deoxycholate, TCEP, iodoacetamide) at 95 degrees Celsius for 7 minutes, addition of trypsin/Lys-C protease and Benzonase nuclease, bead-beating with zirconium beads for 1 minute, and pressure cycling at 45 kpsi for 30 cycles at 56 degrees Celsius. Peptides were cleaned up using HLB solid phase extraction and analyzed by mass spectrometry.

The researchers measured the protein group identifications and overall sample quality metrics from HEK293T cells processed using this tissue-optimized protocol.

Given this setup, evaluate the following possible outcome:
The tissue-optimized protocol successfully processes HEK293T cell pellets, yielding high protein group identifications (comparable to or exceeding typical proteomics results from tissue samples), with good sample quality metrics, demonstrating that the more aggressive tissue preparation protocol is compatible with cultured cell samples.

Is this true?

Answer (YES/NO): YES